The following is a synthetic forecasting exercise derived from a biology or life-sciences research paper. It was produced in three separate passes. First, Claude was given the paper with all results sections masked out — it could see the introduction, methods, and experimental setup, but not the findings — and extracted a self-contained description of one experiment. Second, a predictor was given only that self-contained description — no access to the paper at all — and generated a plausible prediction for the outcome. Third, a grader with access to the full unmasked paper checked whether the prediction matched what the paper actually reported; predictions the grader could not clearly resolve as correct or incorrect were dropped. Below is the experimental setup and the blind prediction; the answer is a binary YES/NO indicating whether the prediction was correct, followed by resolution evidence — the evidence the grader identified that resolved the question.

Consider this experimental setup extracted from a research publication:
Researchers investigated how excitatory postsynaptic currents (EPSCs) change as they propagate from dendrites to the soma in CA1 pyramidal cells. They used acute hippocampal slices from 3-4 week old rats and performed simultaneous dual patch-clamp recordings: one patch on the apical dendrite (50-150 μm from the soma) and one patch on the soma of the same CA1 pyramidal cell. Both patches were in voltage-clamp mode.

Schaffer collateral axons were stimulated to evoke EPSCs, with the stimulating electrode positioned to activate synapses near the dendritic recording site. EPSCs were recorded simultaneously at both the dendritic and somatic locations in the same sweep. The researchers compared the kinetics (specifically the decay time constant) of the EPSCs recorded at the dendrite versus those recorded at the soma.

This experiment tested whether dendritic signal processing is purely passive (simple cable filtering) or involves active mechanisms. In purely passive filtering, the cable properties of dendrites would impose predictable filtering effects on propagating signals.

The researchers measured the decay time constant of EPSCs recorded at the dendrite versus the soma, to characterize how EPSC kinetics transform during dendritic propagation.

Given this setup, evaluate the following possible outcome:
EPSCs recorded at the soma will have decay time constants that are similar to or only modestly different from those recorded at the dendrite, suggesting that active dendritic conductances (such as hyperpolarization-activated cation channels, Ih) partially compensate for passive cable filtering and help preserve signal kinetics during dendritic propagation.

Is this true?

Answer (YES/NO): NO